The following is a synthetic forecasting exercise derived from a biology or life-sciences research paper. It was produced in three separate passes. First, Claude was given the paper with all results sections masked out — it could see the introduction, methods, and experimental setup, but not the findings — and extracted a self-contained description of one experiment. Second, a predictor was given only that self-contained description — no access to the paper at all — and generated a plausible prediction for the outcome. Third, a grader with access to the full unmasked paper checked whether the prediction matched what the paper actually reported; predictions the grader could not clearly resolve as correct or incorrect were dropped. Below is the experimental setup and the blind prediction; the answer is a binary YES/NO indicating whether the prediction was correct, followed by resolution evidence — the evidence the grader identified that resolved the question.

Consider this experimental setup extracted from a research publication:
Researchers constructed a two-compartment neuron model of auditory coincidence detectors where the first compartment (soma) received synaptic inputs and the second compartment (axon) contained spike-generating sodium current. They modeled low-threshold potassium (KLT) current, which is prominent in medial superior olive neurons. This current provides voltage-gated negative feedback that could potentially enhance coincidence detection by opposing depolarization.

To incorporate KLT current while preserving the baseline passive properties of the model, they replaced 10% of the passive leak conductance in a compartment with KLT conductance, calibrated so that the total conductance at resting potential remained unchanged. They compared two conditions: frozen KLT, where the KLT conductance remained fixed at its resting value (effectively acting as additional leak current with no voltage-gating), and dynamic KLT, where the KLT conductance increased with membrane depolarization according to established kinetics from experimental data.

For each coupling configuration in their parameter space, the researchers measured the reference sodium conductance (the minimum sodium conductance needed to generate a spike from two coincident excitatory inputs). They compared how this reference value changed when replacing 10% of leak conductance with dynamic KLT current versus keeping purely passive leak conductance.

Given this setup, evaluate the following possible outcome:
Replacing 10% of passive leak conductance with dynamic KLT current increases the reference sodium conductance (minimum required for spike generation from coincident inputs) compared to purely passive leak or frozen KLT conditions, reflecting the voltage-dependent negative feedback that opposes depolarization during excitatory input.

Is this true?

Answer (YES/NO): YES